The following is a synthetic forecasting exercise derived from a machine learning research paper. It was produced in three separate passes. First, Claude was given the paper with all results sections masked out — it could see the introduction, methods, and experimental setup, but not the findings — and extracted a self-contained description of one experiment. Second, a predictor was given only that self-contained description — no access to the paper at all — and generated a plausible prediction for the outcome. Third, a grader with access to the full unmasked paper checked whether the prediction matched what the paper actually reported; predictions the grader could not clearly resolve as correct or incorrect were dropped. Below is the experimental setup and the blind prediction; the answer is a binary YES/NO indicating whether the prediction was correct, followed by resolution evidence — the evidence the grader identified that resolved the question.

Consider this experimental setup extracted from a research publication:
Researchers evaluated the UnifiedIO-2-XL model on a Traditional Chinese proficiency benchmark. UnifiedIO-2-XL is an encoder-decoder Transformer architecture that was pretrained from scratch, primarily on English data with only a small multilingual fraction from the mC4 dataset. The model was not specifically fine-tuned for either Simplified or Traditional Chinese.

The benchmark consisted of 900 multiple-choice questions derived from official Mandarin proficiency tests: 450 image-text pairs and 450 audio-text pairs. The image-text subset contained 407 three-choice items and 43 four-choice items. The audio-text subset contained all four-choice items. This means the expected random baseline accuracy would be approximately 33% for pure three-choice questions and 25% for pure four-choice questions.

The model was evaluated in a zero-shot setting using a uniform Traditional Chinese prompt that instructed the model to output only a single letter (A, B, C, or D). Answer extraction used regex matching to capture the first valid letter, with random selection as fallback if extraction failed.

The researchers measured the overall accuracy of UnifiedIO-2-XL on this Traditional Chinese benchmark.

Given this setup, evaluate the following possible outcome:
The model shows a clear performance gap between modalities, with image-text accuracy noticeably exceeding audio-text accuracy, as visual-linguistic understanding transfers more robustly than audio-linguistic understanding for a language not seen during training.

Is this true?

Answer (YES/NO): NO